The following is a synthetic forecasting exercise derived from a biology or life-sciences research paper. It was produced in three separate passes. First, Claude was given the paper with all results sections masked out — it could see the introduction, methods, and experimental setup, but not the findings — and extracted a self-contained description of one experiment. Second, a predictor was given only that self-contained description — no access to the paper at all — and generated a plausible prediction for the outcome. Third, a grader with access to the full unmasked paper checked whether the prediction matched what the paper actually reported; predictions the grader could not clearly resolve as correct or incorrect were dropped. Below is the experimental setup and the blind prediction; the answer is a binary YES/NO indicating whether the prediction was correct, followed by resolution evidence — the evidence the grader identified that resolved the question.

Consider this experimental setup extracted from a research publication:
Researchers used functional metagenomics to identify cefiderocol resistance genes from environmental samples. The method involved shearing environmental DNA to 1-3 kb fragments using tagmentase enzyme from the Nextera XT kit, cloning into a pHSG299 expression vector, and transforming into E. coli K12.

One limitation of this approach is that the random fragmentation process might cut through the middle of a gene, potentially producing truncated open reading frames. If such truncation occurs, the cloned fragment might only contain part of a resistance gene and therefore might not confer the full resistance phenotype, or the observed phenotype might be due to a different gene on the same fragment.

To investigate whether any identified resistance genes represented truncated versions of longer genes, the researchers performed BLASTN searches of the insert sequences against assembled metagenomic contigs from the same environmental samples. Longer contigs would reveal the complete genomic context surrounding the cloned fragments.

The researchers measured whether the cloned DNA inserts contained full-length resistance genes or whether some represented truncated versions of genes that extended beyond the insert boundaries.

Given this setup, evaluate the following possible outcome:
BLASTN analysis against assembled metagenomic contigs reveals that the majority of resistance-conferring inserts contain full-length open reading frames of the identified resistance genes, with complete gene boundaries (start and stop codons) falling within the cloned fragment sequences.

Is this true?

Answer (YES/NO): NO